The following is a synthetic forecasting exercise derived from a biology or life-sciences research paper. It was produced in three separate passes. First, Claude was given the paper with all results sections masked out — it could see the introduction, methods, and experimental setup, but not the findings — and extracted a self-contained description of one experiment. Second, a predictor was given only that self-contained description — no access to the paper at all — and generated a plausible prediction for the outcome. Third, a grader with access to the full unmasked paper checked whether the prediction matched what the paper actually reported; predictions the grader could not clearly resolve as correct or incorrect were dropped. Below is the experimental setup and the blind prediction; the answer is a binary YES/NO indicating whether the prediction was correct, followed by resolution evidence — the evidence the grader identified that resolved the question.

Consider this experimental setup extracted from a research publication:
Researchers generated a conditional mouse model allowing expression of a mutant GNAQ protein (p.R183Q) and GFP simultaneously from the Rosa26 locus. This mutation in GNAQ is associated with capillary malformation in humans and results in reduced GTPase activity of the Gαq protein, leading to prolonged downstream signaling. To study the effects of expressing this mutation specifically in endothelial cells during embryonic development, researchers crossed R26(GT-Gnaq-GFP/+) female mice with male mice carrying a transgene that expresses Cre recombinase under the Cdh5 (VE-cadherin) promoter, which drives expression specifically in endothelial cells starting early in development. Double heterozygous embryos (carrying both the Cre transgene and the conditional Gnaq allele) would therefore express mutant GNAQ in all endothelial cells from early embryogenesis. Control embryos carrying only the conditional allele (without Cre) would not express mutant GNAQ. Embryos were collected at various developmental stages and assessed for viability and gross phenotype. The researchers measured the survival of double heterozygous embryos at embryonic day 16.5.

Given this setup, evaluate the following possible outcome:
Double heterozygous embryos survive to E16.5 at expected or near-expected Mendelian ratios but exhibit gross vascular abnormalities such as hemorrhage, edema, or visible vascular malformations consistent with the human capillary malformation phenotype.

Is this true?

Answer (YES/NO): NO